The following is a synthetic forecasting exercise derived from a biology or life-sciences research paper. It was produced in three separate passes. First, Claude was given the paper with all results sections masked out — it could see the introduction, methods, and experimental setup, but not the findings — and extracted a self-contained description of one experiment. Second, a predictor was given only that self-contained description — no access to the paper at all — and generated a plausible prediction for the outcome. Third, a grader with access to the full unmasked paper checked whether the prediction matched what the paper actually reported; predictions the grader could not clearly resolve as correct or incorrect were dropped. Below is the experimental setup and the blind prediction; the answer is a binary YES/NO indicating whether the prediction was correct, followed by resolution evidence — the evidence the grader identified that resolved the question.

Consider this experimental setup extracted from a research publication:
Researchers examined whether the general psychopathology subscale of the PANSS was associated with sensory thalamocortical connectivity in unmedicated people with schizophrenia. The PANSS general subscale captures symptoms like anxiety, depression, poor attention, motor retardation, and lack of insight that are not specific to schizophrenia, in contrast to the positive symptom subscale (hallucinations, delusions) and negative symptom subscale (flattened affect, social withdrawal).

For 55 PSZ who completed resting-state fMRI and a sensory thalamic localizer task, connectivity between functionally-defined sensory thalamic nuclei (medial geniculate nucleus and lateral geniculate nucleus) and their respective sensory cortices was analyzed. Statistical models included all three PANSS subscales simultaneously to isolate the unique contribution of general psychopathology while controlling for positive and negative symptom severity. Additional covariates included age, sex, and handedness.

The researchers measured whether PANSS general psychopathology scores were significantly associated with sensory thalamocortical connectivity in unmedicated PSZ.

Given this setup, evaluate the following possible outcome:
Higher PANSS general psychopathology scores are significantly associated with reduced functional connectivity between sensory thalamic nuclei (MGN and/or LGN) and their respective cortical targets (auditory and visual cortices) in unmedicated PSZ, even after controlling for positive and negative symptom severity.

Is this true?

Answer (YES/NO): NO